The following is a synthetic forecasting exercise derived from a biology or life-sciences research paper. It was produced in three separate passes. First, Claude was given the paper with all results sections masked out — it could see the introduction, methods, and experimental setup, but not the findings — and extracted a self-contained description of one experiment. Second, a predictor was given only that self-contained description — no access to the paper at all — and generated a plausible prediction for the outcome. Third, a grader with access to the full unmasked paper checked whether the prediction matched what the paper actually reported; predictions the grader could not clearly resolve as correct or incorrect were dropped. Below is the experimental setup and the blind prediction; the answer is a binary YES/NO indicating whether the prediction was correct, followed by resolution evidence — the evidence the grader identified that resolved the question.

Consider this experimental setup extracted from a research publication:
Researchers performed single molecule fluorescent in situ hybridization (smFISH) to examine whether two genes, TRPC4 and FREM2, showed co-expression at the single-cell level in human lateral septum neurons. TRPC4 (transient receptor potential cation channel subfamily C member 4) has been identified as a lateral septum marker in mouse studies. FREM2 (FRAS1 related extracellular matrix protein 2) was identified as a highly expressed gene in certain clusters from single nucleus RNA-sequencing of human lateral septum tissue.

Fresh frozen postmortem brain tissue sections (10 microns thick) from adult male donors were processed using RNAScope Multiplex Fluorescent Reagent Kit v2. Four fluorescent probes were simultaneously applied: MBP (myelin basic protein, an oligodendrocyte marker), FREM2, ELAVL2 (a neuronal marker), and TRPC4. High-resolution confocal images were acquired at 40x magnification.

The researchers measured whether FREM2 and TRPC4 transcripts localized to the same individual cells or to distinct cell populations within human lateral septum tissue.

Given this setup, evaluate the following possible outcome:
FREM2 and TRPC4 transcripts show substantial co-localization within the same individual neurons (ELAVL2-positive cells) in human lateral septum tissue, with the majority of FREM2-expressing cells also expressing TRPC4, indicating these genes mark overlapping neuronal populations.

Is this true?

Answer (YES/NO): YES